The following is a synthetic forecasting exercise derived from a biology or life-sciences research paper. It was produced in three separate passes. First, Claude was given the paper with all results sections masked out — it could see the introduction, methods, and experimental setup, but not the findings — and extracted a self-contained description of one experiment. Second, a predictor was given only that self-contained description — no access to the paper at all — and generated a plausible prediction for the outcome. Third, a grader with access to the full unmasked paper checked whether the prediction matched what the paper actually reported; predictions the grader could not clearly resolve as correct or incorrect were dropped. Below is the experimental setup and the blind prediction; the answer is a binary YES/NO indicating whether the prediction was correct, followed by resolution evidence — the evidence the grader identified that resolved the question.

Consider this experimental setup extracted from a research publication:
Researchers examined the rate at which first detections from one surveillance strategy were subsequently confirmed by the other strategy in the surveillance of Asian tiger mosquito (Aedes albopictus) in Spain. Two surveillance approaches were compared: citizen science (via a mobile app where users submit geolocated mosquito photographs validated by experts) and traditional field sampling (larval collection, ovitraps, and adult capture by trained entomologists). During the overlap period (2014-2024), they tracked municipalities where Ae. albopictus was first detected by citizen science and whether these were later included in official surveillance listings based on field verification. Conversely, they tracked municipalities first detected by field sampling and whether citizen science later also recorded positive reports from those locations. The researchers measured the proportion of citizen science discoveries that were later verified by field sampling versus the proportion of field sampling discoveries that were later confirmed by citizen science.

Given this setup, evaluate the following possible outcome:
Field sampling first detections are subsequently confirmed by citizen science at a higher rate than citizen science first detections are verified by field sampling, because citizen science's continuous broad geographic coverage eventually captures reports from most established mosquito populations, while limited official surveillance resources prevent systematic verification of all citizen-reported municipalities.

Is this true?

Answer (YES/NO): NO